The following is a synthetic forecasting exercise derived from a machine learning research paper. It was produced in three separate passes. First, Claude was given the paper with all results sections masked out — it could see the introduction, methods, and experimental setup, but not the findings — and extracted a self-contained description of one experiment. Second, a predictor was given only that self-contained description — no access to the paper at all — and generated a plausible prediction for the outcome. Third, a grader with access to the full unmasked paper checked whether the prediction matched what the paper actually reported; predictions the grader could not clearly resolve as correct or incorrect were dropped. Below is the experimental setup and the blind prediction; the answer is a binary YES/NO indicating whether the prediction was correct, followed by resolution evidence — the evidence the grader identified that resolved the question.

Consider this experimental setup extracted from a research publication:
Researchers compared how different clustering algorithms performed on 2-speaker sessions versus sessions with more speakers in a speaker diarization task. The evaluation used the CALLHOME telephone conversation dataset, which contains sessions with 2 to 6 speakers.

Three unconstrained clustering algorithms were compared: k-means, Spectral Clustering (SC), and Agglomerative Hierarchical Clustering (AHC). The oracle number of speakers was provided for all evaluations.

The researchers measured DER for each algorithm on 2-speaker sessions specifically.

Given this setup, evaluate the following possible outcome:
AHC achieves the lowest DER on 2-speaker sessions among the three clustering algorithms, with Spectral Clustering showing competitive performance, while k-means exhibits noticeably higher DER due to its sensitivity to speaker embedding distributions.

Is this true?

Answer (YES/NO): NO